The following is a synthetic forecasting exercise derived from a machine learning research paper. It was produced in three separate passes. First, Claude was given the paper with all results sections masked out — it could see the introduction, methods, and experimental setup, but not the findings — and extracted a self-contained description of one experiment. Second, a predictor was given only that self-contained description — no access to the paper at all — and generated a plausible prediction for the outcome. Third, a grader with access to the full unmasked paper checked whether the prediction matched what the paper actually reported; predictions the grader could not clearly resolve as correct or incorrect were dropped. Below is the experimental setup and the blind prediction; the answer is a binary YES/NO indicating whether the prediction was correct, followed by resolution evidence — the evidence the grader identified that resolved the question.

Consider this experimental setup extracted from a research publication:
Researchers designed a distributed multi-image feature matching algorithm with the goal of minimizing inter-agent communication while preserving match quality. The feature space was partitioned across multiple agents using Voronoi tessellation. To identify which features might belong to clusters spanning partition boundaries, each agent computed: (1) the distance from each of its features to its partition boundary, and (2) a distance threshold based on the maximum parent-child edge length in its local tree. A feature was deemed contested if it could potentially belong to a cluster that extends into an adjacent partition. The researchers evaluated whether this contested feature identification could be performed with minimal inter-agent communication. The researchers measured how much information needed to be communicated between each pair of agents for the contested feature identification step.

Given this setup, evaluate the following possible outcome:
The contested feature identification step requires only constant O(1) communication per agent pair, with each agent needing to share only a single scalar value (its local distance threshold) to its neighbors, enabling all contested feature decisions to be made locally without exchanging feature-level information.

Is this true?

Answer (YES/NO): YES